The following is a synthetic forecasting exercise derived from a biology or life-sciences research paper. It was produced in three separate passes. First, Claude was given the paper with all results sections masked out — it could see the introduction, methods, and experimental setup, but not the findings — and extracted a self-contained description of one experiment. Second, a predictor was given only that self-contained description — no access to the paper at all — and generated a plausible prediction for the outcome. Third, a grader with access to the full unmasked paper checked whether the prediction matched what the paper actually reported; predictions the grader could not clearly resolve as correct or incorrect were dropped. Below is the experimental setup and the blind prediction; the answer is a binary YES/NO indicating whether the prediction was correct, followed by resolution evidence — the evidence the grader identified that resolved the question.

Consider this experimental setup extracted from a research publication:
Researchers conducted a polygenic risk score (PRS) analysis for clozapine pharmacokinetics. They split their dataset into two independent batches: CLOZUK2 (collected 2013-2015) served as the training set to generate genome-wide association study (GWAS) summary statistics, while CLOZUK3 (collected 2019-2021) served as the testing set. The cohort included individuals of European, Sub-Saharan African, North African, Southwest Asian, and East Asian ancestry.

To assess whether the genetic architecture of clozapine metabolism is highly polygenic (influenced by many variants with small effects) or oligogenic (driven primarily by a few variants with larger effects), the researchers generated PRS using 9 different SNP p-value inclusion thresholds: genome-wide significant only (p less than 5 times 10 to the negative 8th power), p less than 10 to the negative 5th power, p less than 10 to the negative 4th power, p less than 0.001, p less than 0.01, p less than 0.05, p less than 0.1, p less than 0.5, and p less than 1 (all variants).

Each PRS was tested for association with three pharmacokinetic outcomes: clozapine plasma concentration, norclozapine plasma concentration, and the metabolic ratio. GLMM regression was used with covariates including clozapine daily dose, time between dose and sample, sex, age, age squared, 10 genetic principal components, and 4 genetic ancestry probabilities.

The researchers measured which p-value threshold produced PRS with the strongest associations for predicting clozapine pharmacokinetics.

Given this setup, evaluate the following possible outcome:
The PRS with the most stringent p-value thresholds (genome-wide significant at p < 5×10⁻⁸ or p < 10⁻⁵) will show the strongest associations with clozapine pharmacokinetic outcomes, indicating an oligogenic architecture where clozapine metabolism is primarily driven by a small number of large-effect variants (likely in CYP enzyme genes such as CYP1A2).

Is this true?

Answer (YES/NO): YES